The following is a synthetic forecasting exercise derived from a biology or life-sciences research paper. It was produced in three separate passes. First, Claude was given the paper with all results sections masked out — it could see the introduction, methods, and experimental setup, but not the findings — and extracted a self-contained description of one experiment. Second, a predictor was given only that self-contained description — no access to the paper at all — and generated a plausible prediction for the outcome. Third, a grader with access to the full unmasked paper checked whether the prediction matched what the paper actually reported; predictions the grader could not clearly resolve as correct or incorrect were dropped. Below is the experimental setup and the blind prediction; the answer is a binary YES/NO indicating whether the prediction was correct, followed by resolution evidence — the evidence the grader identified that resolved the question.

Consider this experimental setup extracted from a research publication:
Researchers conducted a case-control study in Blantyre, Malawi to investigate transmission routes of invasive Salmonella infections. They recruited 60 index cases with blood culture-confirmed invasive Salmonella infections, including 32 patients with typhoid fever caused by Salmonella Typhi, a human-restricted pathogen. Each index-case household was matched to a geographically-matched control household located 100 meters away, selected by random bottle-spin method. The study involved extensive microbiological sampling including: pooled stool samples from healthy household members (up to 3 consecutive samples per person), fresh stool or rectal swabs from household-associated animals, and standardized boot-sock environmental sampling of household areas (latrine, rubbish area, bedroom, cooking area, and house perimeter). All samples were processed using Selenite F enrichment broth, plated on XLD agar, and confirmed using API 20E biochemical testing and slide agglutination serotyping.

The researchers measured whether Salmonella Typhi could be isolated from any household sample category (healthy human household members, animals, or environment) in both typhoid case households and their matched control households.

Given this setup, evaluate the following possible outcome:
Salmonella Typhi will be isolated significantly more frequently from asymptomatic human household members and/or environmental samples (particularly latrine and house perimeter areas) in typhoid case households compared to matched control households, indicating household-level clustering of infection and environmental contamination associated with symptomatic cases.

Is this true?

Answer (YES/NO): NO